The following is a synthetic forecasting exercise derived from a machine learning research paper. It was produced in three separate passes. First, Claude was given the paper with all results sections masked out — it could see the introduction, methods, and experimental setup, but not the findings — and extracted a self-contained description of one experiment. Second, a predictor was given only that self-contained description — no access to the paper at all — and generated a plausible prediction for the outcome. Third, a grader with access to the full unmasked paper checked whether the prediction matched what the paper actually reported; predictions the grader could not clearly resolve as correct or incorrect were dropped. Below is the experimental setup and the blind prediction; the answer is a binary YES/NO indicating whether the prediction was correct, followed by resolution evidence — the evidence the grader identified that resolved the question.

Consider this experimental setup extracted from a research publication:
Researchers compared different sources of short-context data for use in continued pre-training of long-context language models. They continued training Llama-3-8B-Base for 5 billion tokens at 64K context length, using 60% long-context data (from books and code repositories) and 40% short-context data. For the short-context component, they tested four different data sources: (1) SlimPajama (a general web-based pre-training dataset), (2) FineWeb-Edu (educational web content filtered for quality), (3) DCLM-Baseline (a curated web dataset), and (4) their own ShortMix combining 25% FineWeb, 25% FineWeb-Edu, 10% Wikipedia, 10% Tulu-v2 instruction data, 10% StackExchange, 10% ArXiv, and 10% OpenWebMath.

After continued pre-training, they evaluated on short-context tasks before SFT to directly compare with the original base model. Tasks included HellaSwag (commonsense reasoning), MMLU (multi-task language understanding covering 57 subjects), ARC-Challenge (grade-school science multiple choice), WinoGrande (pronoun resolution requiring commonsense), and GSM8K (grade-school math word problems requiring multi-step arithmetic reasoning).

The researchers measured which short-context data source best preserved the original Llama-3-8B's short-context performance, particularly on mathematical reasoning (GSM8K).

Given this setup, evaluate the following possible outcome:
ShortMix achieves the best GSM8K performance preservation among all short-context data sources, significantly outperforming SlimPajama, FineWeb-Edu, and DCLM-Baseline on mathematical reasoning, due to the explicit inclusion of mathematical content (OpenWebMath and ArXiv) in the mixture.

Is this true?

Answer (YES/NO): YES